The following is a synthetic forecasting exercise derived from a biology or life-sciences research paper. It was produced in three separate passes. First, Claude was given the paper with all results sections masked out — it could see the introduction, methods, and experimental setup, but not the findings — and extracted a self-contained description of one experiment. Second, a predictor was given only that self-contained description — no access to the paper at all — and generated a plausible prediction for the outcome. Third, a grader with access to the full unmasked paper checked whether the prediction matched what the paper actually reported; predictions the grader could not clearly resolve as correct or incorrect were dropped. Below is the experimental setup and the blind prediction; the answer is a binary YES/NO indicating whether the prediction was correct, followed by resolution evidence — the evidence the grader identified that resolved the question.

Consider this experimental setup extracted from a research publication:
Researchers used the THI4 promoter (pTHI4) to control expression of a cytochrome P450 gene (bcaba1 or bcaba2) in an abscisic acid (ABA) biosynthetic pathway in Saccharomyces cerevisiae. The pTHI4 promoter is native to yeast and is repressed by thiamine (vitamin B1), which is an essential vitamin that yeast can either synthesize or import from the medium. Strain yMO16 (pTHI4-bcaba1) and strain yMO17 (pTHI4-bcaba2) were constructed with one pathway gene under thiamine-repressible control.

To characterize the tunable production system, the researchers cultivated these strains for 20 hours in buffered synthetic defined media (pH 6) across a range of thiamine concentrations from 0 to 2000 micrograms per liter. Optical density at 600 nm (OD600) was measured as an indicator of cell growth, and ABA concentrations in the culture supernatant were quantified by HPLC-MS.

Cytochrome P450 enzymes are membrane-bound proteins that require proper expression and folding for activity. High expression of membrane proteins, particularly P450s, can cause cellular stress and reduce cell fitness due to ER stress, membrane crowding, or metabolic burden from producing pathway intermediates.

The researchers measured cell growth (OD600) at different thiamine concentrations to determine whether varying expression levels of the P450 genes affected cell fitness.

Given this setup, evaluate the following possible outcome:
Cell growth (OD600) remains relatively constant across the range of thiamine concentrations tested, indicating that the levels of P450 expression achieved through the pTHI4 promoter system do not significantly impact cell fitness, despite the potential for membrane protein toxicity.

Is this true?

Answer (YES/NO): NO